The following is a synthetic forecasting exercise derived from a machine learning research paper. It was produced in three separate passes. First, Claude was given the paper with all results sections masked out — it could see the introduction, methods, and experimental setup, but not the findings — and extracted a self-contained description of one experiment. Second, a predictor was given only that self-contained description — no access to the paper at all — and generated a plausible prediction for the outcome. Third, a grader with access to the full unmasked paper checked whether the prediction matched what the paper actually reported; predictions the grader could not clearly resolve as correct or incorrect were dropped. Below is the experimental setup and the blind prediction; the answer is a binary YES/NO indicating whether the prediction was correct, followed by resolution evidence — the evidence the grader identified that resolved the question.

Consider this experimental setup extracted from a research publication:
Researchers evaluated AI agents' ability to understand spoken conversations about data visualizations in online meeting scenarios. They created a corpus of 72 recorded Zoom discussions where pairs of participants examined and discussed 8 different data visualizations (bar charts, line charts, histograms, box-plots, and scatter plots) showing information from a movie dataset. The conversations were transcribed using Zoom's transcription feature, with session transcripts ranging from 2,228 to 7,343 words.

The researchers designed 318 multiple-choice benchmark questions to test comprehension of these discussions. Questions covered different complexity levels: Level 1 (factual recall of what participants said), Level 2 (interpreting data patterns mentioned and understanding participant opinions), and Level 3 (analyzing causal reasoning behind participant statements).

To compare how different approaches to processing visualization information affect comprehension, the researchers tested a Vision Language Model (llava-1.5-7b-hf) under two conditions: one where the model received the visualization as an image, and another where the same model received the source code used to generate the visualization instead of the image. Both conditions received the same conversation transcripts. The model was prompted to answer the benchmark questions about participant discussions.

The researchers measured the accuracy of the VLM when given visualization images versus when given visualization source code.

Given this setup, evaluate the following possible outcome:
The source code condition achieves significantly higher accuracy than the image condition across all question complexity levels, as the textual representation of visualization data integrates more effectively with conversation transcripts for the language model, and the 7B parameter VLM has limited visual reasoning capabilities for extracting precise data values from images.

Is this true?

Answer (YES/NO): NO